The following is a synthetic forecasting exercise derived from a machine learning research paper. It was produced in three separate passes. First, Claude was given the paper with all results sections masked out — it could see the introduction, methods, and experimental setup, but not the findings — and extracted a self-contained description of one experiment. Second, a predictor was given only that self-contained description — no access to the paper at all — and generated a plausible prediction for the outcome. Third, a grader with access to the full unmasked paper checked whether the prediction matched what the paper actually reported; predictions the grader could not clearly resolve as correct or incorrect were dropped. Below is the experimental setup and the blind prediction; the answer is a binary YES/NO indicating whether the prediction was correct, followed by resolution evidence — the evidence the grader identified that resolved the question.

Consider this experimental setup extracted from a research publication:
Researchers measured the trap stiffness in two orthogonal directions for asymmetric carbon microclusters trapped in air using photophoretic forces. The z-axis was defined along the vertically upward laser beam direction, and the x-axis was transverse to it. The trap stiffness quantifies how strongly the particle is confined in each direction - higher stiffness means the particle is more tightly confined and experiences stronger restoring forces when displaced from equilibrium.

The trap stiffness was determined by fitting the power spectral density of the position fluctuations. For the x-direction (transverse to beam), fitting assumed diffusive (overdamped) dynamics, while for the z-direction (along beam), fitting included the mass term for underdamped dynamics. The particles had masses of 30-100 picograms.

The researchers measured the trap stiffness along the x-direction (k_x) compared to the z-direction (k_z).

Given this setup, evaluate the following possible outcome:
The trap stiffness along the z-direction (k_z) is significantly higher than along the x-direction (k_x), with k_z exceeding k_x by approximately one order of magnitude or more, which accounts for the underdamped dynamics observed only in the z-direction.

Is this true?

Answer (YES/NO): NO